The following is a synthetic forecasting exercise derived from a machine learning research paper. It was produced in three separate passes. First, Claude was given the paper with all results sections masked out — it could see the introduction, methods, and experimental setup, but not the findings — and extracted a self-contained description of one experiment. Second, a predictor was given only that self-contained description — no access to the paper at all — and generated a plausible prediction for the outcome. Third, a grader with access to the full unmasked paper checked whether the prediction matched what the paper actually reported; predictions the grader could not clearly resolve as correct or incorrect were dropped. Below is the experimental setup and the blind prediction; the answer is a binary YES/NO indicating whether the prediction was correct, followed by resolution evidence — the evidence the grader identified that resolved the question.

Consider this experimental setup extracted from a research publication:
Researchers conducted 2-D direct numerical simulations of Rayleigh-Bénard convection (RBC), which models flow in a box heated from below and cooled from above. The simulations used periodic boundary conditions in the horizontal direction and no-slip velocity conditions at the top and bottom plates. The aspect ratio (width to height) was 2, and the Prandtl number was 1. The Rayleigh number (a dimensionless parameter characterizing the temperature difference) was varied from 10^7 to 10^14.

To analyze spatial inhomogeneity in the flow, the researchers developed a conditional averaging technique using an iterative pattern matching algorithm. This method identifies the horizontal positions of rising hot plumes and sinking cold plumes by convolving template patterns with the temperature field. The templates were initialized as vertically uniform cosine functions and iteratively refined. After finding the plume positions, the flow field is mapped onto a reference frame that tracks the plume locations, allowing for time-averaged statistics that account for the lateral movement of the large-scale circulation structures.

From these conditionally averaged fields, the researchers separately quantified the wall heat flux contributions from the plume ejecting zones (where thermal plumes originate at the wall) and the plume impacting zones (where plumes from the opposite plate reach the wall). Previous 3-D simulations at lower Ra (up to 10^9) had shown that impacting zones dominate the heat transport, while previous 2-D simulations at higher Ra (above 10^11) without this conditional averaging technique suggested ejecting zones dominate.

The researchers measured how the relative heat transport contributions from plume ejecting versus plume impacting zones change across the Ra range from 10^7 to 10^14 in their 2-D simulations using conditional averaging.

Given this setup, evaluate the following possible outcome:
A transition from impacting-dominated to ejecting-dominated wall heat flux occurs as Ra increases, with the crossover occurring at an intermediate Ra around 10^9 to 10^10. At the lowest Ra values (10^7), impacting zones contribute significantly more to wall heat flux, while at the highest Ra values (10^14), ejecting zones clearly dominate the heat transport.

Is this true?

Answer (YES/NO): NO